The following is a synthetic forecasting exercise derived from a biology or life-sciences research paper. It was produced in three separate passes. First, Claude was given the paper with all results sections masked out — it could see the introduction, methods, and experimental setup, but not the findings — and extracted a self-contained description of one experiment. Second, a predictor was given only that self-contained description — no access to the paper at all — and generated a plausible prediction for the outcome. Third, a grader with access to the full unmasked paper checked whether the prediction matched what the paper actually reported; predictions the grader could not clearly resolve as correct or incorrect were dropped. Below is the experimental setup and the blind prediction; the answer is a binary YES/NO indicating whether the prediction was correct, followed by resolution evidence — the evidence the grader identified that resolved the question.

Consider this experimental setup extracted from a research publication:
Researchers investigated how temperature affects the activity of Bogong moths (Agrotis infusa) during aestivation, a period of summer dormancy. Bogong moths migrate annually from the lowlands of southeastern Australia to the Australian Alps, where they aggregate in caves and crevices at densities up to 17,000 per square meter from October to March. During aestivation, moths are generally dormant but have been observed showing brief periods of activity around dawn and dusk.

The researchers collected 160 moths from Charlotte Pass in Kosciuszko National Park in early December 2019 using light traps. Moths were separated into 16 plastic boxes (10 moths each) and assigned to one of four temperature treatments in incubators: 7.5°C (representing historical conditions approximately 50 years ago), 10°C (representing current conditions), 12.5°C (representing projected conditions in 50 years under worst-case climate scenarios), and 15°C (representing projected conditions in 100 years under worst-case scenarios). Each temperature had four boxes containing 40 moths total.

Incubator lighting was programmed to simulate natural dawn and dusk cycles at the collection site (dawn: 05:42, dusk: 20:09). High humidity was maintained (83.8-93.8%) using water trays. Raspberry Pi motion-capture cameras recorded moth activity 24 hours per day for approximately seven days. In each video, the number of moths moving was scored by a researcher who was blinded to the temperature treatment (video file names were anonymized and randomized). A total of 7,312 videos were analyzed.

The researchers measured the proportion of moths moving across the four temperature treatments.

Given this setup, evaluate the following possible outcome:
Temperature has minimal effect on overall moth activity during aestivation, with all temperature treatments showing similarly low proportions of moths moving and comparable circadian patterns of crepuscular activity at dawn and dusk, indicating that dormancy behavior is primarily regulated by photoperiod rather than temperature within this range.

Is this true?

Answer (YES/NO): NO